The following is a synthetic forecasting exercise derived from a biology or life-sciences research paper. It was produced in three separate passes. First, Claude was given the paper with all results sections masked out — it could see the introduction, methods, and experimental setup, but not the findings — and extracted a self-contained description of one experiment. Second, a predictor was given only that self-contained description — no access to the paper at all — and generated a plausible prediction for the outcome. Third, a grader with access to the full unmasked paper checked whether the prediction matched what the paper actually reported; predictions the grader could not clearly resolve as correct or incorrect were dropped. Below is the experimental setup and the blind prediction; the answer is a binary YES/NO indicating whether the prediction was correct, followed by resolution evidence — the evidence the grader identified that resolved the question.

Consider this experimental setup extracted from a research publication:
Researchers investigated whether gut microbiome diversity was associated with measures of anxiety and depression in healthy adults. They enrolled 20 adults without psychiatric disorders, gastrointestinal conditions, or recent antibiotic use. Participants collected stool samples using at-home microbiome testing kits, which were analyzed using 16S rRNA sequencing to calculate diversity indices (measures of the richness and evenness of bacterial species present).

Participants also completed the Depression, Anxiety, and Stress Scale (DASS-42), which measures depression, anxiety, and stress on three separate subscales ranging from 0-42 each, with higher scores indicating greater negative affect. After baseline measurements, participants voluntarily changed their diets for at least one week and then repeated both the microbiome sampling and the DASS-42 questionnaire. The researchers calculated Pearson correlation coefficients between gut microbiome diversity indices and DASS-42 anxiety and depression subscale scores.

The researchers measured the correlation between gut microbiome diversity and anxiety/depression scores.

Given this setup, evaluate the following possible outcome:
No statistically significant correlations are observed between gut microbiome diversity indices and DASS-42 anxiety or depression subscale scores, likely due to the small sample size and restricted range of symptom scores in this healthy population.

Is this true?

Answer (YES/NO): NO